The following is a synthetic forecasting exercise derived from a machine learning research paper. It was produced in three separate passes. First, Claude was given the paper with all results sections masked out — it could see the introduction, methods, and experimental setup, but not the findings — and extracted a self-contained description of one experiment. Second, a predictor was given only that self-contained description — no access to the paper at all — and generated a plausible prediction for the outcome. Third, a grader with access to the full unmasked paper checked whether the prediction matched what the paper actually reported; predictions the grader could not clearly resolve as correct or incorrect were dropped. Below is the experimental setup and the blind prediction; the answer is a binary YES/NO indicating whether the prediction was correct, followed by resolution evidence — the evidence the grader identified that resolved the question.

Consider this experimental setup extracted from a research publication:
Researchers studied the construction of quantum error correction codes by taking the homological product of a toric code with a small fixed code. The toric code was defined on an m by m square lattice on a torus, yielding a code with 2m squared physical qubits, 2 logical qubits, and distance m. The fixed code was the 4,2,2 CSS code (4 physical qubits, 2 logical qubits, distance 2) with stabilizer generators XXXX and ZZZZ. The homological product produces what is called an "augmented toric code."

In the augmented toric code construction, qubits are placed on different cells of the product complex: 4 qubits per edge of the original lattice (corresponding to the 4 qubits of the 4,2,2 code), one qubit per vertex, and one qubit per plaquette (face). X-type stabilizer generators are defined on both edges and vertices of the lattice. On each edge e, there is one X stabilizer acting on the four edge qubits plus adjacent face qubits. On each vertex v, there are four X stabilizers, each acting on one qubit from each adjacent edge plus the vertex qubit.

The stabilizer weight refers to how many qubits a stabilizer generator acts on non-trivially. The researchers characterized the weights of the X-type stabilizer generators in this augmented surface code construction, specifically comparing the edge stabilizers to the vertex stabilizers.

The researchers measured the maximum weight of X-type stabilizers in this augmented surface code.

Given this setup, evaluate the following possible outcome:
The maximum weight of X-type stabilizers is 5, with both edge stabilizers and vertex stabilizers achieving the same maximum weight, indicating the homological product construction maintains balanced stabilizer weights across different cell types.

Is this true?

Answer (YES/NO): NO